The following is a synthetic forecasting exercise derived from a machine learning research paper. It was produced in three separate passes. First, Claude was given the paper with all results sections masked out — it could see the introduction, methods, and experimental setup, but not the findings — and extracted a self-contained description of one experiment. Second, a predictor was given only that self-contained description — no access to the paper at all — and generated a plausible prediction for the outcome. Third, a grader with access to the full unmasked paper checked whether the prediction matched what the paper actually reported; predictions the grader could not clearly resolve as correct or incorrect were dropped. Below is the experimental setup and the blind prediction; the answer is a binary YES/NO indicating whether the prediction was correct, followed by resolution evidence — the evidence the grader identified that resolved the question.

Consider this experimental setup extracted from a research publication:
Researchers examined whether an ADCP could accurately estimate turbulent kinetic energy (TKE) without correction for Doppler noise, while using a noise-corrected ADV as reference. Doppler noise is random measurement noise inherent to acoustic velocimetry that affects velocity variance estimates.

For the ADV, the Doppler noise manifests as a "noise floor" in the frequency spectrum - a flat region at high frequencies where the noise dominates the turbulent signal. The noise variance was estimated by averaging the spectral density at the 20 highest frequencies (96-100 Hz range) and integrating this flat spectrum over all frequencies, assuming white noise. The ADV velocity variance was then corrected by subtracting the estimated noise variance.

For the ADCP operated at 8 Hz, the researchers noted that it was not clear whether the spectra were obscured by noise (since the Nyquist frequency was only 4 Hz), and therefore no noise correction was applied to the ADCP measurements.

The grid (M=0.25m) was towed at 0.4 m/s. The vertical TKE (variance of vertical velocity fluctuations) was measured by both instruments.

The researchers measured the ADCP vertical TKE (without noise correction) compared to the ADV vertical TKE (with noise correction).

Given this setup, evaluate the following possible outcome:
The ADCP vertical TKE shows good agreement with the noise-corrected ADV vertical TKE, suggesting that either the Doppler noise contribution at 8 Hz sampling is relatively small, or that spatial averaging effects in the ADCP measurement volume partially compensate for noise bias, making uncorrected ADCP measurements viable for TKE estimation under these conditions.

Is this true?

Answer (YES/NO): YES